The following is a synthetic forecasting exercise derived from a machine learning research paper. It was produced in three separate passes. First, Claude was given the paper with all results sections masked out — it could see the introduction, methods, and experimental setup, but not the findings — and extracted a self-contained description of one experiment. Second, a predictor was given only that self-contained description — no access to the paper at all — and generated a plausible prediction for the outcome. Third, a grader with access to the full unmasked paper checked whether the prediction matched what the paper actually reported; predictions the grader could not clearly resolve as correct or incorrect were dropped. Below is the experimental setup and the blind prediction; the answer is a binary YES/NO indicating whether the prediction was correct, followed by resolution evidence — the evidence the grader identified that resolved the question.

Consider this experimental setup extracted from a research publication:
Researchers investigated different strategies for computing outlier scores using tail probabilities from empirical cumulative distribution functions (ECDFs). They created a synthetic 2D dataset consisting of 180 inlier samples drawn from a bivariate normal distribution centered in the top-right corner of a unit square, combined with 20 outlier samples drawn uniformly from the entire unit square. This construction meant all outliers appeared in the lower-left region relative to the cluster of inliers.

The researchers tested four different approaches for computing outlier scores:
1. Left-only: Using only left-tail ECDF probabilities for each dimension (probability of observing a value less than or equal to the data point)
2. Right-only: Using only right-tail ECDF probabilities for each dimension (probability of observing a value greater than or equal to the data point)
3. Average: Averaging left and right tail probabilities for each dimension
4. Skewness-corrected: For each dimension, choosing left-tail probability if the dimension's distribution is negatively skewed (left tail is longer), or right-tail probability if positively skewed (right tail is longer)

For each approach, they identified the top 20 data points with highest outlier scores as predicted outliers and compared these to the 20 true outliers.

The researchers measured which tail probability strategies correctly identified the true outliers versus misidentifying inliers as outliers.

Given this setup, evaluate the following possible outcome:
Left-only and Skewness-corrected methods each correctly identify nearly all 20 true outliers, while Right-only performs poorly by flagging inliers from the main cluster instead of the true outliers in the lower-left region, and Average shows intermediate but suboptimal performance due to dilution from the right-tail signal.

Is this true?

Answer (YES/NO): YES